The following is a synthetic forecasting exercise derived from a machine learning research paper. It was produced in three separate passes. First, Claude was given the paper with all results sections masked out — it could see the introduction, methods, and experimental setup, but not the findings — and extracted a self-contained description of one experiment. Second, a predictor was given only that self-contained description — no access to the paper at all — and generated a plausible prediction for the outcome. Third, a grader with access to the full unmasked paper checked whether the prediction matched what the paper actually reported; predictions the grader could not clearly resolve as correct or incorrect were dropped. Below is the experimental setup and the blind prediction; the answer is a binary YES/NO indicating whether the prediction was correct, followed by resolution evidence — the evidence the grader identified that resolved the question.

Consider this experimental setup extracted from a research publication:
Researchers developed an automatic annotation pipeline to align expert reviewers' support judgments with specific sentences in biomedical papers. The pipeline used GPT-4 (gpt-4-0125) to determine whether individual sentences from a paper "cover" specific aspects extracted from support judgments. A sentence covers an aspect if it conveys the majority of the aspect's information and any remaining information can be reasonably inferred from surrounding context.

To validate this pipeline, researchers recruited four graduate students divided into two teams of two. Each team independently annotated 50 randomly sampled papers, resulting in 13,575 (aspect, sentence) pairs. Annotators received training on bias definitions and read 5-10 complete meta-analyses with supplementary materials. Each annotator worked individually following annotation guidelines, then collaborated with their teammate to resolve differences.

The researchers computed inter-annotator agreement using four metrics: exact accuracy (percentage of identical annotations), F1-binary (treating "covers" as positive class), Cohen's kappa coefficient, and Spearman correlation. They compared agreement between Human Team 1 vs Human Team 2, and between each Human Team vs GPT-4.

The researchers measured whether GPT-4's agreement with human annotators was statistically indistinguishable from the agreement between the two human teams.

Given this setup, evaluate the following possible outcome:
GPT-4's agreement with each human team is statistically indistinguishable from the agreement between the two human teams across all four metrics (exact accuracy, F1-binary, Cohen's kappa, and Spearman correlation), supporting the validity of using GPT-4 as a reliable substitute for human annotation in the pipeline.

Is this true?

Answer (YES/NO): YES